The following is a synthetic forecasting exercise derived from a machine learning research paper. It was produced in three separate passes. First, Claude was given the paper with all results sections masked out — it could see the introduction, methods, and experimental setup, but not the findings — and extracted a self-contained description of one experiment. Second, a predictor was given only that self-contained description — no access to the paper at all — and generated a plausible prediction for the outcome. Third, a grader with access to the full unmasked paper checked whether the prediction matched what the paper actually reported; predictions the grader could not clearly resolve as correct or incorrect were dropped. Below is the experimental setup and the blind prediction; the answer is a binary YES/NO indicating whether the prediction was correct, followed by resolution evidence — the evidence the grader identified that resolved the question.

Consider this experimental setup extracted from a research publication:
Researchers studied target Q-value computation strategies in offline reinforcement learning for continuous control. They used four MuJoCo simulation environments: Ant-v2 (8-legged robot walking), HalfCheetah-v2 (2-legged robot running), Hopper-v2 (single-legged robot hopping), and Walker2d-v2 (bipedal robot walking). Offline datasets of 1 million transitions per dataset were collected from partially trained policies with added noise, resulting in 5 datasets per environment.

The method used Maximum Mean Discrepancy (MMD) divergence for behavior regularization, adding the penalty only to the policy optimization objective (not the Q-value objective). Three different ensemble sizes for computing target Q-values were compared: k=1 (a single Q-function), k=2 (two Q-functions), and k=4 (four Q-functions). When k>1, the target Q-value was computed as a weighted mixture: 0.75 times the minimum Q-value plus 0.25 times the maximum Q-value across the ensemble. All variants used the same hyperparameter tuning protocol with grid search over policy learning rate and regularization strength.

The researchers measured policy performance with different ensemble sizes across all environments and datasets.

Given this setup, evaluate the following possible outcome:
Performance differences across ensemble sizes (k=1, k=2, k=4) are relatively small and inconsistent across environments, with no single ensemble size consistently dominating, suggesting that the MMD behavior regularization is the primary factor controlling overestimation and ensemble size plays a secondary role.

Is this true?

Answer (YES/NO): NO